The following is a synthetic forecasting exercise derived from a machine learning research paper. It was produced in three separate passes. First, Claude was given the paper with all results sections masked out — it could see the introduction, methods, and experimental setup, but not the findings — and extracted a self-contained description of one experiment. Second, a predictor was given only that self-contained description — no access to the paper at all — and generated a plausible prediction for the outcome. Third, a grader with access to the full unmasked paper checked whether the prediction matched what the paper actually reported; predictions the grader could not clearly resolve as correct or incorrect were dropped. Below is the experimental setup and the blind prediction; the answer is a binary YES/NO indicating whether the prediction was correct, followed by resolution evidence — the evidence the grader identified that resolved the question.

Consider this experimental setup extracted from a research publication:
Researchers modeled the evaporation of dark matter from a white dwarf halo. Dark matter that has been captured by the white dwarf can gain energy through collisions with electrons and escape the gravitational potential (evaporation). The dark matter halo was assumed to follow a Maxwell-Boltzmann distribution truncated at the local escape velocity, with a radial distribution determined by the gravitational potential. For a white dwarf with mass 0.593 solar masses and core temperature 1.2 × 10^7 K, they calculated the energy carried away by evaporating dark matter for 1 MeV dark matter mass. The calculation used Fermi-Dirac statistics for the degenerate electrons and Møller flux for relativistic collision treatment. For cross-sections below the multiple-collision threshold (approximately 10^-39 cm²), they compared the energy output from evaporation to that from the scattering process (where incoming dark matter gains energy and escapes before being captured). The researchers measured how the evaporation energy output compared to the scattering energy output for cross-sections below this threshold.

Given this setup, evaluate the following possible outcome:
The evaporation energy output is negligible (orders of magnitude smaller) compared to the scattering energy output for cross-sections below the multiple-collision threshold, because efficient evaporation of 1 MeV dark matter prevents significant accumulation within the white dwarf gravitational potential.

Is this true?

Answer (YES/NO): NO